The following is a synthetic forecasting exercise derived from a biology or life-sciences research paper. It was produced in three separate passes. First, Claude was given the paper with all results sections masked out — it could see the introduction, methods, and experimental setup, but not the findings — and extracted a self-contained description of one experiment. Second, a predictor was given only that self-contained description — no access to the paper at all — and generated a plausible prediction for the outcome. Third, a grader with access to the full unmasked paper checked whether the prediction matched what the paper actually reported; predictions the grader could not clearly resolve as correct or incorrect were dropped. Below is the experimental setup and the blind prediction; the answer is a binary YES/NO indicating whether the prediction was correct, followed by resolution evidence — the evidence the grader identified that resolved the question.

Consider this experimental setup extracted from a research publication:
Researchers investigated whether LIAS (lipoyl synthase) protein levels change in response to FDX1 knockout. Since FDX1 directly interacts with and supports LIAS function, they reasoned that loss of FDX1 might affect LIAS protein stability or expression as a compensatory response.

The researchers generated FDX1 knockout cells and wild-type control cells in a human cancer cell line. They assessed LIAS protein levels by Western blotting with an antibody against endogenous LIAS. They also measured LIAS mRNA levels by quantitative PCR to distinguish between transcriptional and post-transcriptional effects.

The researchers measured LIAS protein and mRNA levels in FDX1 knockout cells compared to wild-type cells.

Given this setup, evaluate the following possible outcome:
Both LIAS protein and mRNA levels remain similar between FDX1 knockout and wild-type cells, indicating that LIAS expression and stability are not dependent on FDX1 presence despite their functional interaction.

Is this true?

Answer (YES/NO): NO